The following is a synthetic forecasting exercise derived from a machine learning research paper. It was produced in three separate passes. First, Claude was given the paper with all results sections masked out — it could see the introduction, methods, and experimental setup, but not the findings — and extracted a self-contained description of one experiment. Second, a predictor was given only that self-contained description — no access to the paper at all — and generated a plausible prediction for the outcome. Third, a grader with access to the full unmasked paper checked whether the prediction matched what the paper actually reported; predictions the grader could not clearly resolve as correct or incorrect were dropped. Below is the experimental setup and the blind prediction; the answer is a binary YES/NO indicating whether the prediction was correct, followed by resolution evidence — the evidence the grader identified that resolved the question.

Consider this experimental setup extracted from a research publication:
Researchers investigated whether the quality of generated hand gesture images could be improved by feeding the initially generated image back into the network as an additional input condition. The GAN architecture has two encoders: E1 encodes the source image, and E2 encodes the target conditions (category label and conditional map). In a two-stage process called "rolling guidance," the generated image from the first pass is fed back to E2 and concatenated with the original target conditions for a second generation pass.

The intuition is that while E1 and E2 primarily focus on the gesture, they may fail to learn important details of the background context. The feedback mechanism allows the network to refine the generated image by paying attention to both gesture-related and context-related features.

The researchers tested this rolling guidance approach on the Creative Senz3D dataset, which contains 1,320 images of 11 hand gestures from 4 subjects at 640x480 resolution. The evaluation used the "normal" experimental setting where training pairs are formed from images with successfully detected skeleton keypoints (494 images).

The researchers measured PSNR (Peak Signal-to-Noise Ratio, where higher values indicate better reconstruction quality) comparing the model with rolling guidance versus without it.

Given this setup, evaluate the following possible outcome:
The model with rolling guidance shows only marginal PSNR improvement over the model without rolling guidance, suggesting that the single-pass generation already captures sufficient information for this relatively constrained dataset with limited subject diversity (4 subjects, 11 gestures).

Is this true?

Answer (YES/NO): NO